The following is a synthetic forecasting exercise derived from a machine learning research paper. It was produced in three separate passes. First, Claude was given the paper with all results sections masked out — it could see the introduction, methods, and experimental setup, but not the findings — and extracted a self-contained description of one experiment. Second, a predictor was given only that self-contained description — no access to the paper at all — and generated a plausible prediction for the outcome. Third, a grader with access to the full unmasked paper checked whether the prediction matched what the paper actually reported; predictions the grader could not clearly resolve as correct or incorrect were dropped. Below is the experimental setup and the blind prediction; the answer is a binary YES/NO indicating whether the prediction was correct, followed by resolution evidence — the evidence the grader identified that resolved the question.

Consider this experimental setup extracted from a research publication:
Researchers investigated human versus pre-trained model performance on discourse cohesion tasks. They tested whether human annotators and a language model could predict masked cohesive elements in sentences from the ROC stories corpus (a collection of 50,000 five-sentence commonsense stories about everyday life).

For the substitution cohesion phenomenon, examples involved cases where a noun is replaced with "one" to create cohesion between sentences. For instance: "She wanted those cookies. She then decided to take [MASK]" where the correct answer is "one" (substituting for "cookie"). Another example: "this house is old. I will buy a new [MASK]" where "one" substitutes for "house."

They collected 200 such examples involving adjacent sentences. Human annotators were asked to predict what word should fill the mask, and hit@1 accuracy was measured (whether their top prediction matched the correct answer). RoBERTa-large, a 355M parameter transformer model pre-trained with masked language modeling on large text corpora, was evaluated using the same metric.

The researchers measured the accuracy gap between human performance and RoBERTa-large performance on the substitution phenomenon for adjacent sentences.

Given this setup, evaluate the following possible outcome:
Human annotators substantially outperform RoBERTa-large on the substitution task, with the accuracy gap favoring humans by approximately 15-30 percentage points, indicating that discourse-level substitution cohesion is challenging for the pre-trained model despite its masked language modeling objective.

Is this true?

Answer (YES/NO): YES